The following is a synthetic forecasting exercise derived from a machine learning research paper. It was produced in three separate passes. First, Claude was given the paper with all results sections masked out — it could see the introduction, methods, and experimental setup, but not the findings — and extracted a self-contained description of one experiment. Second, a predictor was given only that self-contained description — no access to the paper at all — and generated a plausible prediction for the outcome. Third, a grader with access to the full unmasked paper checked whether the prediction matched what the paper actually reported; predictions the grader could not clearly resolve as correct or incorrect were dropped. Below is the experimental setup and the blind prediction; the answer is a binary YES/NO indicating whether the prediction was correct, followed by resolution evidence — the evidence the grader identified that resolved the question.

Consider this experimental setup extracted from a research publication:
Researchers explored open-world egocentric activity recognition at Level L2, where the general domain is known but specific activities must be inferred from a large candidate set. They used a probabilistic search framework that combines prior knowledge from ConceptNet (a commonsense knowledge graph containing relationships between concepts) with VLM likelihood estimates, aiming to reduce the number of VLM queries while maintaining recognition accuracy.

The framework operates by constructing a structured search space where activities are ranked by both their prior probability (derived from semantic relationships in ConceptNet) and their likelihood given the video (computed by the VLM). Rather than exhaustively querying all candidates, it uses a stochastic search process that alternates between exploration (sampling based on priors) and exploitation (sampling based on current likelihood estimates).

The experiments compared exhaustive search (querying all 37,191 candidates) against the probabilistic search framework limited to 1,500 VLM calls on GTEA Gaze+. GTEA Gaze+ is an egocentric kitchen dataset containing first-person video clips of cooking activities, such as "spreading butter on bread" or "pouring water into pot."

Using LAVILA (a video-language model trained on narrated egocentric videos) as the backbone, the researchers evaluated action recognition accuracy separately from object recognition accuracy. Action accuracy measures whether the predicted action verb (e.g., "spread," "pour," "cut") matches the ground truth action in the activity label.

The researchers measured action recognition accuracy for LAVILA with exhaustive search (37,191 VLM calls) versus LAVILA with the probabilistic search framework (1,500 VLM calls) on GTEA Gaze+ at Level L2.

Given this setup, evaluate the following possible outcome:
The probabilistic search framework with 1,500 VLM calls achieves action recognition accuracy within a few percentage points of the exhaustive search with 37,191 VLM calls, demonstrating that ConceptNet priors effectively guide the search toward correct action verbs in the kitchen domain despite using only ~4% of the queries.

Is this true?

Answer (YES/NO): YES